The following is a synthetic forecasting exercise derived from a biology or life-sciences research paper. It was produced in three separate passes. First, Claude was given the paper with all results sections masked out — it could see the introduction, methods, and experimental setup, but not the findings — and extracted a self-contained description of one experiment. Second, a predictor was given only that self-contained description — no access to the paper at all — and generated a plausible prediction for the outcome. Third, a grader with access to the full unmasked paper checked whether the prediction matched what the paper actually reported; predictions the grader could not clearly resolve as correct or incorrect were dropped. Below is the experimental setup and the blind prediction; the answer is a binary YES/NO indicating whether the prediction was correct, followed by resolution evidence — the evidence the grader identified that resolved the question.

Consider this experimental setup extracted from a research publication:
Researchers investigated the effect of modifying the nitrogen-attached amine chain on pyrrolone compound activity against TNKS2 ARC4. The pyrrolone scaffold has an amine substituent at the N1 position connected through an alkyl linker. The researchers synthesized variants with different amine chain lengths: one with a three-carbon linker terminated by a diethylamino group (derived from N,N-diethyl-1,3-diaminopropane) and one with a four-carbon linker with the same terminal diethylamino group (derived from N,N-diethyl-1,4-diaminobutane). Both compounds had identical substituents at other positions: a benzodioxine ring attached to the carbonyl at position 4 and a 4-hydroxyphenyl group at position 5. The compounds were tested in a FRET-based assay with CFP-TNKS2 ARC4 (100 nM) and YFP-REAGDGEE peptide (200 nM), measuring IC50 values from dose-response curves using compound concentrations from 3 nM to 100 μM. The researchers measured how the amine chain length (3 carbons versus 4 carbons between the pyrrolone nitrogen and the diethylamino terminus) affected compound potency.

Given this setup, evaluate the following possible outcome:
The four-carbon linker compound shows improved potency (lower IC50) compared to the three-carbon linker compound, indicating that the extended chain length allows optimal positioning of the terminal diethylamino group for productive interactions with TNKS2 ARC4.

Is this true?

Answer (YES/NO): NO